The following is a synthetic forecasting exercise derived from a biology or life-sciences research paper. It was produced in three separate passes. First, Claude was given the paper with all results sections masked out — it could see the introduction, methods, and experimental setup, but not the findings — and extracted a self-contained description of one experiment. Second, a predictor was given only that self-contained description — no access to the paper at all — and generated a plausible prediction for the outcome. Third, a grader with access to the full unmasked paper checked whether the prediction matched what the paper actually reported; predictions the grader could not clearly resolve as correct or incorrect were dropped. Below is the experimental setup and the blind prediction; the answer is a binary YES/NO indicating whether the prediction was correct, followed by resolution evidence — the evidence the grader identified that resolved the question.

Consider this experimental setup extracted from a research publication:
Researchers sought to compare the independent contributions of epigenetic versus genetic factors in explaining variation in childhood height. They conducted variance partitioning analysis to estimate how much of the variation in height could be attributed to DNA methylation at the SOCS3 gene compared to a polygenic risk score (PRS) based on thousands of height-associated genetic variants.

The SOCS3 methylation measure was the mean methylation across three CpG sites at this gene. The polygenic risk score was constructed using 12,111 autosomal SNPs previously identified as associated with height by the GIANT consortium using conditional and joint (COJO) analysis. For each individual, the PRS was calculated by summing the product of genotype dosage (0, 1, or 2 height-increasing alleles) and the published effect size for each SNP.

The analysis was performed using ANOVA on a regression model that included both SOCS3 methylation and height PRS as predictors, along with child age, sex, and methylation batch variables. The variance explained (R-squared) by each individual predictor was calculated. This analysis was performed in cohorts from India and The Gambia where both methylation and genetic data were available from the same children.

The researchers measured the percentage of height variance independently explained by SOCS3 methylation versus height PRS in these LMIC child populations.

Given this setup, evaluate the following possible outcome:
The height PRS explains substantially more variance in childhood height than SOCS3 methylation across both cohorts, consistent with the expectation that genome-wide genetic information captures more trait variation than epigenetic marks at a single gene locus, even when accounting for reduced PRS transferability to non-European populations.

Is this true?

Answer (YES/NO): NO